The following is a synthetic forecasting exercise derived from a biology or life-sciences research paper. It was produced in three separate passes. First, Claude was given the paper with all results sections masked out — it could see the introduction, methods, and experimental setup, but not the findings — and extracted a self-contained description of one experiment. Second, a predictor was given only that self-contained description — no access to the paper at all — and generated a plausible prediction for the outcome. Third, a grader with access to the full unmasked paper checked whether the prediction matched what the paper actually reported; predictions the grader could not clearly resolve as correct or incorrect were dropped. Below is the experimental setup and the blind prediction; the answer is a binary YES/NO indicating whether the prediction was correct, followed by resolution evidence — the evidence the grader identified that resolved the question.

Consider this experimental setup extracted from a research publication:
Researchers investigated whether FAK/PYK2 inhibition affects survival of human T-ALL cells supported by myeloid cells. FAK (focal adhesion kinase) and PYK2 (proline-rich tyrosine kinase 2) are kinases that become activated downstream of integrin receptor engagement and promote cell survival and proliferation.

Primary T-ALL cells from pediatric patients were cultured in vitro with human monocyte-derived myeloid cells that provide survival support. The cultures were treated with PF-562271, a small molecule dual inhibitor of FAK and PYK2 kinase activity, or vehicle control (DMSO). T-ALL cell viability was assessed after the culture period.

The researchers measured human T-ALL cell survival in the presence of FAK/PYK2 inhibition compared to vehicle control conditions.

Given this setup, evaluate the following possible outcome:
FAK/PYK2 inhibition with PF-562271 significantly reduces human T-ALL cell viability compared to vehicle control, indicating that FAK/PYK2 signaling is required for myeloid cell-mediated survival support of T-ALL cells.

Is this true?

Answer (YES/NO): YES